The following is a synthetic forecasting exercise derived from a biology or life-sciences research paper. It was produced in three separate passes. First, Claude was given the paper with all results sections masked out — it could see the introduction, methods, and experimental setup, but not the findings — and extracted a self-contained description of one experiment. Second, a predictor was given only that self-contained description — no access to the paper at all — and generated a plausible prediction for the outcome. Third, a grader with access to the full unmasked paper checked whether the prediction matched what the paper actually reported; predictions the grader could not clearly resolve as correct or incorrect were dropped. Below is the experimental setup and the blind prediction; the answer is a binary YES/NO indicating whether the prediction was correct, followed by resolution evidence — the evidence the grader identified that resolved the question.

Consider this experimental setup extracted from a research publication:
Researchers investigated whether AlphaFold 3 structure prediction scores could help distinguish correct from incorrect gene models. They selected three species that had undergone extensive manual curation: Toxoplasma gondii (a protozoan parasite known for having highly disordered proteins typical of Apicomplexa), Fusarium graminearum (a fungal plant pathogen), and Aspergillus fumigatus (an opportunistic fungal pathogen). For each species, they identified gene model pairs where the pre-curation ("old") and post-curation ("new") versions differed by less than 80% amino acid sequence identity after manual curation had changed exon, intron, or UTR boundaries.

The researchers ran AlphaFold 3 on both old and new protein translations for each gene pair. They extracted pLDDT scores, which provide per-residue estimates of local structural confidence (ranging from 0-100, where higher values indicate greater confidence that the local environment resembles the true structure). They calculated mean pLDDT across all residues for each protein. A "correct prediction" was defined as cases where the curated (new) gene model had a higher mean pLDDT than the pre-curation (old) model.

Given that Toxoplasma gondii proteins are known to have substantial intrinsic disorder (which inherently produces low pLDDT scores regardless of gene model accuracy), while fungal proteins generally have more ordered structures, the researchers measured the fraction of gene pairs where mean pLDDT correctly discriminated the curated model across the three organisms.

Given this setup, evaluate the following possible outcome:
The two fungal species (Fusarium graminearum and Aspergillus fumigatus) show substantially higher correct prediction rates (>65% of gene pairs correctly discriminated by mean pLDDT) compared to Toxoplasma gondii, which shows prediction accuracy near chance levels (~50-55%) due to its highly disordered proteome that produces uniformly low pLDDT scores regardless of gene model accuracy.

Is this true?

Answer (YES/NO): NO